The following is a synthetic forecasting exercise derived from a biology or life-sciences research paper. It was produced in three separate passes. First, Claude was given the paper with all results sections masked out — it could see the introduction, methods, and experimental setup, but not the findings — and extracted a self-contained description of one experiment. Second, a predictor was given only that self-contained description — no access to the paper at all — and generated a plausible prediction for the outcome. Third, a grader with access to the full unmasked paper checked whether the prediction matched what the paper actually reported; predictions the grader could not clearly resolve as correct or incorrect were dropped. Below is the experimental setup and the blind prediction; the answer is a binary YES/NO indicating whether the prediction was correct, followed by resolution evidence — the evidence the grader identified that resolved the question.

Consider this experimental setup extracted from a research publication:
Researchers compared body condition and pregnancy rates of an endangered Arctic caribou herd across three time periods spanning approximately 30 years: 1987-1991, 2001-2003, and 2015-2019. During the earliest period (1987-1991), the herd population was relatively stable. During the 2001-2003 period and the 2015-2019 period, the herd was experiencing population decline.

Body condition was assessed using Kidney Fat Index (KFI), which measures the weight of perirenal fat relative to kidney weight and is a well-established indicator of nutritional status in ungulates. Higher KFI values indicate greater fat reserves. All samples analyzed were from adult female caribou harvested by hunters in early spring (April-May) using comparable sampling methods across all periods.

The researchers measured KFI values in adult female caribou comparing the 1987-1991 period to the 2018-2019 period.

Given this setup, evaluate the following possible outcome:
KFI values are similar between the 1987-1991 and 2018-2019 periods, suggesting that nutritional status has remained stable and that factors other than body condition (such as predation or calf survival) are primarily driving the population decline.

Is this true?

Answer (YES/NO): NO